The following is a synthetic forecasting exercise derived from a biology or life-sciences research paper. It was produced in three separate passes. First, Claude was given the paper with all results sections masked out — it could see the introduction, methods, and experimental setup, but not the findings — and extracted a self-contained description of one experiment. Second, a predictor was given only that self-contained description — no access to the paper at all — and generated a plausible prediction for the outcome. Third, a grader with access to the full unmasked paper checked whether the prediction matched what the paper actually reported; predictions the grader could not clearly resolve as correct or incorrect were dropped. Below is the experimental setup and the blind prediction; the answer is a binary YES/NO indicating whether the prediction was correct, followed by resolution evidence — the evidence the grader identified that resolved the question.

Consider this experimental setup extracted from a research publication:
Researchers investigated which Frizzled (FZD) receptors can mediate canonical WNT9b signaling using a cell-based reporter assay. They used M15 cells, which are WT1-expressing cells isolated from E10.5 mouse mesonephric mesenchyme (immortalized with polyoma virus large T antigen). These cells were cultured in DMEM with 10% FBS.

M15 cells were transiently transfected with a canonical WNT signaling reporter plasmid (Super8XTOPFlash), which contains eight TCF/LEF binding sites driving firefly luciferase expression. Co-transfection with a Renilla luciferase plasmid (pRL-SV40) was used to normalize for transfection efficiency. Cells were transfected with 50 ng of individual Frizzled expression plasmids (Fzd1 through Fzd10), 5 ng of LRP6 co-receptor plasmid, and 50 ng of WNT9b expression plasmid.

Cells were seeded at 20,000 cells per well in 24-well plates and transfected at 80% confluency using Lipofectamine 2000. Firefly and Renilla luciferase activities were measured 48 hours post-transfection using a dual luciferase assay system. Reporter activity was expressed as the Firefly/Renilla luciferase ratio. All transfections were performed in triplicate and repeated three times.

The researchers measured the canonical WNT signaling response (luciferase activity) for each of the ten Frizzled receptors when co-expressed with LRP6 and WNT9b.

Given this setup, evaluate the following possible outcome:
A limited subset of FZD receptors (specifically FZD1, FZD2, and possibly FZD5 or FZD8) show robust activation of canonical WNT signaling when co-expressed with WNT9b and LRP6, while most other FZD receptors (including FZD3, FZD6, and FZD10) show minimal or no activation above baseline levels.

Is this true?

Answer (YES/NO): NO